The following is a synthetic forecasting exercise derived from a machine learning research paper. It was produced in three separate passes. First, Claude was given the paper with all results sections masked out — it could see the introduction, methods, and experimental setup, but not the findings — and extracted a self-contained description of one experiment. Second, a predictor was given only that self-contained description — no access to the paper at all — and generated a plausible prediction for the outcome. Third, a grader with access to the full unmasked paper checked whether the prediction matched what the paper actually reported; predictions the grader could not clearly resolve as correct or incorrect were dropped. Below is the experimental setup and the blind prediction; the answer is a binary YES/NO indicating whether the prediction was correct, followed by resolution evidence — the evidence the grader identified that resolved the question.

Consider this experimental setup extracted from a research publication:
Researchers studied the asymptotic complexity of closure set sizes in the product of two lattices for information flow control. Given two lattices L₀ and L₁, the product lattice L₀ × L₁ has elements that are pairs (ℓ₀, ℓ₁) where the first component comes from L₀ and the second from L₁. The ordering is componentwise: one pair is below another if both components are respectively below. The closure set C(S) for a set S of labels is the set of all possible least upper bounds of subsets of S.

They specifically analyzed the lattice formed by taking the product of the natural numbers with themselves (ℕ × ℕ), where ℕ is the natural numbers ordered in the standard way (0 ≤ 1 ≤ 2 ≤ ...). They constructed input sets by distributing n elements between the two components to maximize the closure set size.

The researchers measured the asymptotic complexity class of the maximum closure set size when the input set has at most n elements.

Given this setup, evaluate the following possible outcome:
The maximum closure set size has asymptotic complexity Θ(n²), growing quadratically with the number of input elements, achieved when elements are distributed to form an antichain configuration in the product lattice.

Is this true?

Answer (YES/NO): NO